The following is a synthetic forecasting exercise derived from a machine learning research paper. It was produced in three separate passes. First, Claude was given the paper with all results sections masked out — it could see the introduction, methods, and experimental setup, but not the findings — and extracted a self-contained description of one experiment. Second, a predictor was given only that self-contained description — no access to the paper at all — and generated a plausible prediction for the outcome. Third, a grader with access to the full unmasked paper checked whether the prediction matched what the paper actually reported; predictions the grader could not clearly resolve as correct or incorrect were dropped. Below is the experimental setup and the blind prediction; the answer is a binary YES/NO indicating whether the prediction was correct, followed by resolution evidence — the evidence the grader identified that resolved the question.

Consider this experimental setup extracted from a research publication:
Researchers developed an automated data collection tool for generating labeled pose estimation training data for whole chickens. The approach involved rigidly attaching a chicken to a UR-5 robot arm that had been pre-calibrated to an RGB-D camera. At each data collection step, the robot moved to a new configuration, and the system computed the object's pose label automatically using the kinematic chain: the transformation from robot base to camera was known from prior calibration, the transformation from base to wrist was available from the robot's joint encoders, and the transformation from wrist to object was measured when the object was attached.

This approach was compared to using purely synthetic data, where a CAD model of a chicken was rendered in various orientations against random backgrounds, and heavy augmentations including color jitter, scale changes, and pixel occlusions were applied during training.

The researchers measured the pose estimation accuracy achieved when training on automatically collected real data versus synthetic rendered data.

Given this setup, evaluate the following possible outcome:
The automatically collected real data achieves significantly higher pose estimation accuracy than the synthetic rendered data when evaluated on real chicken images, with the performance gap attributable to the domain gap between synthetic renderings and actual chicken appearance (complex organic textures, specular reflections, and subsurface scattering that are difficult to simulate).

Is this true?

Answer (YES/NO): NO